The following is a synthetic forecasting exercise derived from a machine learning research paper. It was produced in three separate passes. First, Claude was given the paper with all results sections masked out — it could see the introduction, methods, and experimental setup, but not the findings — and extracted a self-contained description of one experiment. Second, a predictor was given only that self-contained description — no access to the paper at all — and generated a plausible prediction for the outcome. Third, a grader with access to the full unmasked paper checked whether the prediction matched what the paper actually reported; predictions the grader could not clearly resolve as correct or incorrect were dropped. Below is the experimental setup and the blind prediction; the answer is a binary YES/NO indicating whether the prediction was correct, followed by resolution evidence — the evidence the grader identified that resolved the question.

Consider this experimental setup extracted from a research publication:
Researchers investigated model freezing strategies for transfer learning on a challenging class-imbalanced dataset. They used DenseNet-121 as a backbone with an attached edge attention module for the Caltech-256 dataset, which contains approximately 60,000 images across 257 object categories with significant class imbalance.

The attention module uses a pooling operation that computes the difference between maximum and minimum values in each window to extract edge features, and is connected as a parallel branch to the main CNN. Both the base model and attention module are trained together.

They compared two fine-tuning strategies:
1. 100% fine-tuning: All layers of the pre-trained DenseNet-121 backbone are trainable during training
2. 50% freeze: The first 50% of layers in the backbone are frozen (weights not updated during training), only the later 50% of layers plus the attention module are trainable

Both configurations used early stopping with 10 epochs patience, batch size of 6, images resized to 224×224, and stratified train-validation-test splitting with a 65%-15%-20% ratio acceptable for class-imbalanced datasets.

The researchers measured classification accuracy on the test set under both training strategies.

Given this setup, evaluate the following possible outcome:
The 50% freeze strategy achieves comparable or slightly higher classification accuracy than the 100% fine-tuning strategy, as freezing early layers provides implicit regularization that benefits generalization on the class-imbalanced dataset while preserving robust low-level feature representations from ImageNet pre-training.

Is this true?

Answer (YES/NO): NO